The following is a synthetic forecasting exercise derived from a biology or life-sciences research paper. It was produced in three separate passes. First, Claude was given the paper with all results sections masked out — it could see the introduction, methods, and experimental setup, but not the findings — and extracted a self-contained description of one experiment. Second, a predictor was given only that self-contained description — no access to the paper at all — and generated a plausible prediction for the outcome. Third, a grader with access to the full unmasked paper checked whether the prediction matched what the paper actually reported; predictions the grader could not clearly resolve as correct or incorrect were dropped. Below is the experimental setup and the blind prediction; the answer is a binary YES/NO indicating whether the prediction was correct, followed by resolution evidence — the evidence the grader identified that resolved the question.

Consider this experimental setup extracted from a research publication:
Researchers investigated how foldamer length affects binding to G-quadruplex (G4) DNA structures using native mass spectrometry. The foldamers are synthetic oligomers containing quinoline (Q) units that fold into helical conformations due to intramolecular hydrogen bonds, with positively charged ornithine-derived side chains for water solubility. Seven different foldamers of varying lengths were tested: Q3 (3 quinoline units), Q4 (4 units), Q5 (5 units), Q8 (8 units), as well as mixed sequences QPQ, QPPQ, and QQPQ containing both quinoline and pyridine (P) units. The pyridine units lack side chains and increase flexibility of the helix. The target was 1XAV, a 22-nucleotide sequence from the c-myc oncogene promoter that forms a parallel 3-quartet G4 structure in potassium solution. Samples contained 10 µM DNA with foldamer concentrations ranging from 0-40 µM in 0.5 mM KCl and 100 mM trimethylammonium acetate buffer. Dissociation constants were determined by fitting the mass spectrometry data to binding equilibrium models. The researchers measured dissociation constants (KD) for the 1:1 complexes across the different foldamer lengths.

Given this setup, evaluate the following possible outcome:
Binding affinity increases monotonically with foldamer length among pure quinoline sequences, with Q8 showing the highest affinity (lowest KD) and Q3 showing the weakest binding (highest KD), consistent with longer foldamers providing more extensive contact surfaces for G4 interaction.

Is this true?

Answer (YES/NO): NO